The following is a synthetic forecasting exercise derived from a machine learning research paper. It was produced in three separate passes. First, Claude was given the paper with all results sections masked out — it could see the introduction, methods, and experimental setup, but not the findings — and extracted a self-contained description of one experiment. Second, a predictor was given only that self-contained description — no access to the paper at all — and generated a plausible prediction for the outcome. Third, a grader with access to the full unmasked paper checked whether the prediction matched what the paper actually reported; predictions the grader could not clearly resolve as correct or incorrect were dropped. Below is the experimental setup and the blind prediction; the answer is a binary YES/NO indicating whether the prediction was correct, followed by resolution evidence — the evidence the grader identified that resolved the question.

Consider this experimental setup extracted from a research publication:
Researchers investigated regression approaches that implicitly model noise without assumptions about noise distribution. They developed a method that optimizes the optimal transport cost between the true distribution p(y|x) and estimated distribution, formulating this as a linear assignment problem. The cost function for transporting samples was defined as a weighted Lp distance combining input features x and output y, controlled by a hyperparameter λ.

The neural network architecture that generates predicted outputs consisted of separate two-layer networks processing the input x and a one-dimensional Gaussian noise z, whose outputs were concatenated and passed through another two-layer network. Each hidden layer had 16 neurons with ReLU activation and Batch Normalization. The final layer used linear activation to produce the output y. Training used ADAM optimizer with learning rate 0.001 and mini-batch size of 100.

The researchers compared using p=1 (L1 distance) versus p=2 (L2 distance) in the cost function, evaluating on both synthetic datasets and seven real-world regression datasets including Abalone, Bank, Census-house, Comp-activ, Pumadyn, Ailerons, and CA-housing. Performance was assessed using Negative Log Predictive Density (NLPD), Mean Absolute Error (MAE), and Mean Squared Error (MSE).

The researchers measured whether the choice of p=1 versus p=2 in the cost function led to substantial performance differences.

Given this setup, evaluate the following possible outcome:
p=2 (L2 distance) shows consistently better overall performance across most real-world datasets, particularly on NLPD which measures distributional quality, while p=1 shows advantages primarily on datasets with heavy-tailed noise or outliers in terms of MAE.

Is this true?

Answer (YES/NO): NO